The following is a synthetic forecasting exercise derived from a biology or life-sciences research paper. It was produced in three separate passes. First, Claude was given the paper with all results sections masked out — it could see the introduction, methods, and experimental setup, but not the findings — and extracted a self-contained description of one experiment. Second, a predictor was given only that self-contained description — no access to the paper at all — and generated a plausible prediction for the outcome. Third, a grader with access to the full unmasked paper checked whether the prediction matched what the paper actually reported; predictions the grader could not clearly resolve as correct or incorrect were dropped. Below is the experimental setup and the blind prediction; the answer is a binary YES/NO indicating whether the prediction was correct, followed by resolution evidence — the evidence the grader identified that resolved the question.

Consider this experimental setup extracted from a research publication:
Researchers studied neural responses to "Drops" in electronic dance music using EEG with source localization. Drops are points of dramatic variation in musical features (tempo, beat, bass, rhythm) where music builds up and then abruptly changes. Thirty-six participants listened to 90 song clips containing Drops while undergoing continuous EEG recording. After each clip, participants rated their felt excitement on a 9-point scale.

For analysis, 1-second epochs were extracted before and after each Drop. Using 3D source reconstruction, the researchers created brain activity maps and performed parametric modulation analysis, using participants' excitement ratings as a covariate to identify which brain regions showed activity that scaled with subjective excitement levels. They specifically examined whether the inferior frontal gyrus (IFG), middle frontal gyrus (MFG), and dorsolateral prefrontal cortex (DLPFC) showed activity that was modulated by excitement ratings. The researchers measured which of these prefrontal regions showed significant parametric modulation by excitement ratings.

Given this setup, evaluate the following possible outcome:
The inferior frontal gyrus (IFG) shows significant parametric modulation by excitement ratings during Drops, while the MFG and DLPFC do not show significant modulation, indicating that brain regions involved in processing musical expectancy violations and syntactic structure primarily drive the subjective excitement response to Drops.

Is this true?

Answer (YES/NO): NO